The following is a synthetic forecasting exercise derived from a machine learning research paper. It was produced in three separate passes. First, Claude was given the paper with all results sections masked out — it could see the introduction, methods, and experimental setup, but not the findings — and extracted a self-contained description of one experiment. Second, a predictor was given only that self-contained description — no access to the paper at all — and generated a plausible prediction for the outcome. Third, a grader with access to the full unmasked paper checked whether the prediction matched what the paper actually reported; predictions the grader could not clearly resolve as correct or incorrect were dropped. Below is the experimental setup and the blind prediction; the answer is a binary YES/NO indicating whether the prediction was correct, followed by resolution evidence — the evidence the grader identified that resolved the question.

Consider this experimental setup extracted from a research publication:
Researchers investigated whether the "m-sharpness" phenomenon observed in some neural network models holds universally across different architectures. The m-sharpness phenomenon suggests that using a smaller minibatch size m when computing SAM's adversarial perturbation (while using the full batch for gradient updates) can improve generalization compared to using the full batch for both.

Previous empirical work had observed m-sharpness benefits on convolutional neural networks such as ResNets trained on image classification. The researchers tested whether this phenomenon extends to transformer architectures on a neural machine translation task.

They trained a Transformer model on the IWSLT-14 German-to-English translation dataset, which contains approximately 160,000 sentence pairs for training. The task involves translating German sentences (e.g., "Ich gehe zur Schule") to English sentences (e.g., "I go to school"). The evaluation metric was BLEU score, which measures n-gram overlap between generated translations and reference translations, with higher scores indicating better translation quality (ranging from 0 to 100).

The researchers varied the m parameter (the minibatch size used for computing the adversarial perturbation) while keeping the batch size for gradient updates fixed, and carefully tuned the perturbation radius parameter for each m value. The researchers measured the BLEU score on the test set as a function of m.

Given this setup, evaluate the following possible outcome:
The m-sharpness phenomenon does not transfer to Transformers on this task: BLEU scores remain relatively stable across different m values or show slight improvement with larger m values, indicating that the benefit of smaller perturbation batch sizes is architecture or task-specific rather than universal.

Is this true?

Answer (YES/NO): YES